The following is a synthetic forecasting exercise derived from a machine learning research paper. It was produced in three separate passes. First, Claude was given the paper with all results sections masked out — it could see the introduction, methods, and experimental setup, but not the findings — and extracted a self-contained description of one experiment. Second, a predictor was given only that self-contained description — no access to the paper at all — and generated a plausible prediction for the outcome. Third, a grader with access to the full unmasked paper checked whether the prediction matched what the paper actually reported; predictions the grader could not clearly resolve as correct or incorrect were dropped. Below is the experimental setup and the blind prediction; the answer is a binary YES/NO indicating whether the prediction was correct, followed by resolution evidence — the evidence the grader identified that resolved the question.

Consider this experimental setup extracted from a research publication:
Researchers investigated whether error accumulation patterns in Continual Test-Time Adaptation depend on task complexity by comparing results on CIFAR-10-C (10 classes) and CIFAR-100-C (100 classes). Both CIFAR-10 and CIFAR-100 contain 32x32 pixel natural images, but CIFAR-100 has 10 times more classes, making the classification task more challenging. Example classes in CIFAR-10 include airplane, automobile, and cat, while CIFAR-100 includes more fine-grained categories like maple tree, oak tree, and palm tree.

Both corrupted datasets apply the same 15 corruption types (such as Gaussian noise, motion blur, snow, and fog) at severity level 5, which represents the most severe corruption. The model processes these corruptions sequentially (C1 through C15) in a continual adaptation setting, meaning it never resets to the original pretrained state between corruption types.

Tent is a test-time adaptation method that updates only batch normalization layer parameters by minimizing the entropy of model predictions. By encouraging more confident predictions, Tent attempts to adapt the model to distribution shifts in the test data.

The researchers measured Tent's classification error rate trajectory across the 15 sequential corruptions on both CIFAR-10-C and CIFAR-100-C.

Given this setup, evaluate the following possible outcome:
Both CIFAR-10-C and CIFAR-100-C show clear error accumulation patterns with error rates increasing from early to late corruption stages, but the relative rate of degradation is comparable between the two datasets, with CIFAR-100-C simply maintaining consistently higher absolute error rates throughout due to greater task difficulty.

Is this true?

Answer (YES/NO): NO